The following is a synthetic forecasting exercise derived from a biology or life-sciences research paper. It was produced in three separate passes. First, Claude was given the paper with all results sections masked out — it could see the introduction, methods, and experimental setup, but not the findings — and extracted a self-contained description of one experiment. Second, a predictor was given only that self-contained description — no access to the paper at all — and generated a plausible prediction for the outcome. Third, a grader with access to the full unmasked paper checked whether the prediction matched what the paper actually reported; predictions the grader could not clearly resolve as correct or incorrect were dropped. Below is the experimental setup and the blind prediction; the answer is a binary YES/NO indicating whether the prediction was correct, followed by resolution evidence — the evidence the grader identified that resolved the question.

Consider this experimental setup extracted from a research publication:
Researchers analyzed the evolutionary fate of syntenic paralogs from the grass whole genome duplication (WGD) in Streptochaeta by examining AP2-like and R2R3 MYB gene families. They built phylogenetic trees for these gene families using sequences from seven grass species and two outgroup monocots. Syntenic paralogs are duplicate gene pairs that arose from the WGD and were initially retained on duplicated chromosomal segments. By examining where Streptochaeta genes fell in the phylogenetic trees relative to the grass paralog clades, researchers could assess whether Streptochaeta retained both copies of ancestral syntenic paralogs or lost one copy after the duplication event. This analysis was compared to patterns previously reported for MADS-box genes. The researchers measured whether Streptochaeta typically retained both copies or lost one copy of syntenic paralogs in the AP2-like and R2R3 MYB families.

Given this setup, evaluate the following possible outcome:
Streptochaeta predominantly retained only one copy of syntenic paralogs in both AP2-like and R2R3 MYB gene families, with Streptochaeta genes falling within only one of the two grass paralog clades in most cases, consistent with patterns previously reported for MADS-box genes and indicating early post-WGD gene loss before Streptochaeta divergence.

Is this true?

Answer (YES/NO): YES